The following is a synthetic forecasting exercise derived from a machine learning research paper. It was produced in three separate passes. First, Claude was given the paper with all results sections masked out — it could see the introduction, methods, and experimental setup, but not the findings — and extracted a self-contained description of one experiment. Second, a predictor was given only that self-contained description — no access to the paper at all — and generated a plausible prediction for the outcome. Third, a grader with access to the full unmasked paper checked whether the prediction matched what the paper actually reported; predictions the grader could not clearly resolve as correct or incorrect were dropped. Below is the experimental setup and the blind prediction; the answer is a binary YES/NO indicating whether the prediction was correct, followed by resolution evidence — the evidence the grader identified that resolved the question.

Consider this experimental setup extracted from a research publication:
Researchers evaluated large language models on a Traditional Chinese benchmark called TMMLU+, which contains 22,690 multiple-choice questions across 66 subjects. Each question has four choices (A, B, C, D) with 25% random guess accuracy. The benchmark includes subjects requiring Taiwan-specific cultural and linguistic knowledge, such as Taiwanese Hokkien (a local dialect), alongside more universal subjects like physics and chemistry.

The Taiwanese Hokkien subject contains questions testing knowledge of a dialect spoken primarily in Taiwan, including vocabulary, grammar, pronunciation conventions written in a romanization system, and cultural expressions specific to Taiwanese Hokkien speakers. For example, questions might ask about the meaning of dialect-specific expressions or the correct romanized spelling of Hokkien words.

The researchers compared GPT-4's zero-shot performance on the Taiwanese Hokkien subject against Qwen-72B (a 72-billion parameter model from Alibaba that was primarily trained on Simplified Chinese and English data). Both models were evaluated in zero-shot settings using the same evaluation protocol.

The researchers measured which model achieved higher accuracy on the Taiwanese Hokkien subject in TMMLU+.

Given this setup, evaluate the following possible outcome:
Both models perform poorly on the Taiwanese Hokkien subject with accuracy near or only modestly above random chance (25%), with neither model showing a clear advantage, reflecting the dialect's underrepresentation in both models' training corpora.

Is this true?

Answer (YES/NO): NO